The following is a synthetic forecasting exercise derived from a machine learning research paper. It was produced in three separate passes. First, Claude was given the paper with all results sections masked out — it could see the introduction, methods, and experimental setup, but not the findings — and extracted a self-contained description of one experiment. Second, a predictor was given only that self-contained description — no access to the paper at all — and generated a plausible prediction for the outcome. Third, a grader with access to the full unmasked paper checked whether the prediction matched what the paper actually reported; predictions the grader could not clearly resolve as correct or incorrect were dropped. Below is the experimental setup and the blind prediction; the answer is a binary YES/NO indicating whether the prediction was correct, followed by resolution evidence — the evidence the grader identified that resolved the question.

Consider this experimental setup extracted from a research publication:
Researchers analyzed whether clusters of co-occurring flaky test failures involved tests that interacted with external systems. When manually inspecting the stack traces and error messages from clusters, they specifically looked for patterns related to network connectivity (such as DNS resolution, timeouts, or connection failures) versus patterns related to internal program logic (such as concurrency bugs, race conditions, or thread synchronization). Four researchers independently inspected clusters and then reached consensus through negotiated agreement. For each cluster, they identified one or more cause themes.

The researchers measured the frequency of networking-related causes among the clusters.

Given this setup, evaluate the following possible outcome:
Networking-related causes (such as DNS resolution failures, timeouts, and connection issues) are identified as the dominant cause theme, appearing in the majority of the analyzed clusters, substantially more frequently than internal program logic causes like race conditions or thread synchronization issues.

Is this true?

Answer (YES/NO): YES